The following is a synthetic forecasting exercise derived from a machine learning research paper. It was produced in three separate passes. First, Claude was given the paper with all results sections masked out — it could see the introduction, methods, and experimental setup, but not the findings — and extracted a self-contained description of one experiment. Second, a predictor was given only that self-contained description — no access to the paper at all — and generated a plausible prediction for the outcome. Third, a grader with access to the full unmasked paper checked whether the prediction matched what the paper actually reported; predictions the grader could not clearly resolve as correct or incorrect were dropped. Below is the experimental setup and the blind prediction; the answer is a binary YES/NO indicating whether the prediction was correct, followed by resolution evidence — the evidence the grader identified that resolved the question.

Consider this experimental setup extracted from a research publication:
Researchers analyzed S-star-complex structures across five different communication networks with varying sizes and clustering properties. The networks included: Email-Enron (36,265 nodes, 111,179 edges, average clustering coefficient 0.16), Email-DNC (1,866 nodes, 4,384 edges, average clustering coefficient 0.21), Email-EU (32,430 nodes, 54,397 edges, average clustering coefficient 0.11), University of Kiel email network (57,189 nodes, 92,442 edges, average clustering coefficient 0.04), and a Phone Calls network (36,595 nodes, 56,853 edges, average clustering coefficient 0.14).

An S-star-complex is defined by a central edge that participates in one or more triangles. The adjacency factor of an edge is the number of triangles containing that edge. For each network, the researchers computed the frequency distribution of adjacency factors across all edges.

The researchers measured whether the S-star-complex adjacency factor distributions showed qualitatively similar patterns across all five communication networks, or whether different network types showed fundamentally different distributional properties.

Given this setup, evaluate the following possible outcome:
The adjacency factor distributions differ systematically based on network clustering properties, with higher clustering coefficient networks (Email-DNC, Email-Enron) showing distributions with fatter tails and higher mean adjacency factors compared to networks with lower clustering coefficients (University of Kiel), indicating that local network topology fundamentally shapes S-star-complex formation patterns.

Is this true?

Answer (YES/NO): NO